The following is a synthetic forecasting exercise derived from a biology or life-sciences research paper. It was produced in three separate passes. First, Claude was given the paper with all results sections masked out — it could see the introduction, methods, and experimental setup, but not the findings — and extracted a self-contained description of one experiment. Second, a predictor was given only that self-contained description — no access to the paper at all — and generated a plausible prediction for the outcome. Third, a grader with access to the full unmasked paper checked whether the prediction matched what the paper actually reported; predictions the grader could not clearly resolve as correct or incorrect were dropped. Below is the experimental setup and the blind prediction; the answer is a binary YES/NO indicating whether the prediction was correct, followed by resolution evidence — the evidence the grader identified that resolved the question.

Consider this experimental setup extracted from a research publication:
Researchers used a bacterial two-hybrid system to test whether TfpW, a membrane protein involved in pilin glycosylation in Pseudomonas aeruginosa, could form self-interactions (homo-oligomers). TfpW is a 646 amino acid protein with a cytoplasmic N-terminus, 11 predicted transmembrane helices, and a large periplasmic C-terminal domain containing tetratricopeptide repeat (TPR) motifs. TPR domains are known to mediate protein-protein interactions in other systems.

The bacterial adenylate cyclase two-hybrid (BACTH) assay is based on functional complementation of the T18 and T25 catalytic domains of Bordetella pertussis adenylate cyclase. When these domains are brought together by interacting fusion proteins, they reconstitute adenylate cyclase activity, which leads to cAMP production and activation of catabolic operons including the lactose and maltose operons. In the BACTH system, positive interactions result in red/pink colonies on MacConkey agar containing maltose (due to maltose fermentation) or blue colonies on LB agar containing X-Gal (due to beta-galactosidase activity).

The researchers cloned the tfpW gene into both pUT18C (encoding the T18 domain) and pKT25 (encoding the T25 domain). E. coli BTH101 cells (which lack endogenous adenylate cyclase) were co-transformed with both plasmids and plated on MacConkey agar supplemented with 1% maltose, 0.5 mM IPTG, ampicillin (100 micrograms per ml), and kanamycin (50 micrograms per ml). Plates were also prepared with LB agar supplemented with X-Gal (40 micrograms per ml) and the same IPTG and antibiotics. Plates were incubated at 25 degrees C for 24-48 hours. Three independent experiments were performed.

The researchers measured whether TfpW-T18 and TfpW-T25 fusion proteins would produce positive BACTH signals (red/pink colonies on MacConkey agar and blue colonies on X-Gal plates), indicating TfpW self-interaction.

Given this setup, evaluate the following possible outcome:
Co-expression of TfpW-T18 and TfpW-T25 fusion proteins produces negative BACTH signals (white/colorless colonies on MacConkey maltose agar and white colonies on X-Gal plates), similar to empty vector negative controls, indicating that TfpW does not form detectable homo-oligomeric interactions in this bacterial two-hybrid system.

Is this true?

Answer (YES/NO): NO